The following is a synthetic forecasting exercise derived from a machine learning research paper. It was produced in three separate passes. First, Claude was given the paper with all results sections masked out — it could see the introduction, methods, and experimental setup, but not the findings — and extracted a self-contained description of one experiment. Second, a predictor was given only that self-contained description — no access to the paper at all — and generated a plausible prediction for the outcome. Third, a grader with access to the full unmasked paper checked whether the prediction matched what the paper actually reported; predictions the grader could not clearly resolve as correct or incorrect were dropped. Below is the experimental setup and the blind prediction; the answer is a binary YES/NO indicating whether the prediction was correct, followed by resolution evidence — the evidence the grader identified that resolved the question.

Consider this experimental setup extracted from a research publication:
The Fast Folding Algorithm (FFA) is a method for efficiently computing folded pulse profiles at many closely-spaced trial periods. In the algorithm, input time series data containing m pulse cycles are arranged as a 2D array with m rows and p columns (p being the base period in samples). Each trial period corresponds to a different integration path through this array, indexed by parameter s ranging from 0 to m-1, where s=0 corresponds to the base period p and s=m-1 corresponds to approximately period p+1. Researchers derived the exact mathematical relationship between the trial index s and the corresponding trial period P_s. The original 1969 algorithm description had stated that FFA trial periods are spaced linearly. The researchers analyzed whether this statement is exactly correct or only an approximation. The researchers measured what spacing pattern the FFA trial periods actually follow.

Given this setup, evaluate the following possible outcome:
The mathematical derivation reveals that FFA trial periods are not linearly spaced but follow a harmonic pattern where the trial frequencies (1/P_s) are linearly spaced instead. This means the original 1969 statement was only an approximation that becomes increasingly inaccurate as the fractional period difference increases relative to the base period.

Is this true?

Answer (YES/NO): YES